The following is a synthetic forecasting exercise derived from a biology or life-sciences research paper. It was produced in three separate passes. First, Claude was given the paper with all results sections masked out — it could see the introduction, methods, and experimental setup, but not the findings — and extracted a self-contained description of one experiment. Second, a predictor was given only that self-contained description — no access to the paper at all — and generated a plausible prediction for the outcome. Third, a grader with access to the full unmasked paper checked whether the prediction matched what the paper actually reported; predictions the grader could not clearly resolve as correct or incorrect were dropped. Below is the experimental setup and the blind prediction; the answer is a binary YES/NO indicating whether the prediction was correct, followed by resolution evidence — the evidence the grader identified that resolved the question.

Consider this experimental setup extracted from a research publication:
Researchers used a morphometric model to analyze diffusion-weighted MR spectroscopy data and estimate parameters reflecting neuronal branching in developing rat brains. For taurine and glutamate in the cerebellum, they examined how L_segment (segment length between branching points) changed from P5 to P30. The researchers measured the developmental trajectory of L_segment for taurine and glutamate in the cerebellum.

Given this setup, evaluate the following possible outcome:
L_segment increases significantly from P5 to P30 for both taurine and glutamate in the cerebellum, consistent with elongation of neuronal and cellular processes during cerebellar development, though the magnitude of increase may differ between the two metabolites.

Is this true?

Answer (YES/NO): NO